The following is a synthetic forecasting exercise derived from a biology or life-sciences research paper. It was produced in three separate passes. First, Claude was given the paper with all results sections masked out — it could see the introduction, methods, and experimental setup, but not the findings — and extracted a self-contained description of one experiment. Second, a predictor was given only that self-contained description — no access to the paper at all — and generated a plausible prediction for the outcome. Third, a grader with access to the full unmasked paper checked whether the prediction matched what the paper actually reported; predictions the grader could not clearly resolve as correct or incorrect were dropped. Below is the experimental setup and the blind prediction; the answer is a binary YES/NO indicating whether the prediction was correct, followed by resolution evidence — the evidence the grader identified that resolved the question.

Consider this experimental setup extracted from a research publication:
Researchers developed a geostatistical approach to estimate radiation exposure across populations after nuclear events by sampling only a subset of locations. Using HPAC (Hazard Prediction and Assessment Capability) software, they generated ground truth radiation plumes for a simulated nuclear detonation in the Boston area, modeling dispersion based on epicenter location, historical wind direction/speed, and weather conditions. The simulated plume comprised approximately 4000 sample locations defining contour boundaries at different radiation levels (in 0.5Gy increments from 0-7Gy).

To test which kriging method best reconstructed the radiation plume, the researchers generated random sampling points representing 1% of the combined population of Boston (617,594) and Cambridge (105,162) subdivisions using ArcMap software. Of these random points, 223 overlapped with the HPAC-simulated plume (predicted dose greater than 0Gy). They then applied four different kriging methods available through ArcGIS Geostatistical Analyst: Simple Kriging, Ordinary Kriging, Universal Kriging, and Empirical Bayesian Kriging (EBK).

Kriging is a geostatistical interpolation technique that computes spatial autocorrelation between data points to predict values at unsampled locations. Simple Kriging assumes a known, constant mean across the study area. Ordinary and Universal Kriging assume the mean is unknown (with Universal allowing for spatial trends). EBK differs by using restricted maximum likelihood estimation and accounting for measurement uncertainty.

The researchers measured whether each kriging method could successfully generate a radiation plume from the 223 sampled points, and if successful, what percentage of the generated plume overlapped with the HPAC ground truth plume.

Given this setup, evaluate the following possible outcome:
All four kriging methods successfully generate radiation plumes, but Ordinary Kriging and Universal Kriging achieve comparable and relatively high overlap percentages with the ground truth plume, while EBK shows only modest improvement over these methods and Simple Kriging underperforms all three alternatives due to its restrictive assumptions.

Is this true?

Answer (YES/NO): NO